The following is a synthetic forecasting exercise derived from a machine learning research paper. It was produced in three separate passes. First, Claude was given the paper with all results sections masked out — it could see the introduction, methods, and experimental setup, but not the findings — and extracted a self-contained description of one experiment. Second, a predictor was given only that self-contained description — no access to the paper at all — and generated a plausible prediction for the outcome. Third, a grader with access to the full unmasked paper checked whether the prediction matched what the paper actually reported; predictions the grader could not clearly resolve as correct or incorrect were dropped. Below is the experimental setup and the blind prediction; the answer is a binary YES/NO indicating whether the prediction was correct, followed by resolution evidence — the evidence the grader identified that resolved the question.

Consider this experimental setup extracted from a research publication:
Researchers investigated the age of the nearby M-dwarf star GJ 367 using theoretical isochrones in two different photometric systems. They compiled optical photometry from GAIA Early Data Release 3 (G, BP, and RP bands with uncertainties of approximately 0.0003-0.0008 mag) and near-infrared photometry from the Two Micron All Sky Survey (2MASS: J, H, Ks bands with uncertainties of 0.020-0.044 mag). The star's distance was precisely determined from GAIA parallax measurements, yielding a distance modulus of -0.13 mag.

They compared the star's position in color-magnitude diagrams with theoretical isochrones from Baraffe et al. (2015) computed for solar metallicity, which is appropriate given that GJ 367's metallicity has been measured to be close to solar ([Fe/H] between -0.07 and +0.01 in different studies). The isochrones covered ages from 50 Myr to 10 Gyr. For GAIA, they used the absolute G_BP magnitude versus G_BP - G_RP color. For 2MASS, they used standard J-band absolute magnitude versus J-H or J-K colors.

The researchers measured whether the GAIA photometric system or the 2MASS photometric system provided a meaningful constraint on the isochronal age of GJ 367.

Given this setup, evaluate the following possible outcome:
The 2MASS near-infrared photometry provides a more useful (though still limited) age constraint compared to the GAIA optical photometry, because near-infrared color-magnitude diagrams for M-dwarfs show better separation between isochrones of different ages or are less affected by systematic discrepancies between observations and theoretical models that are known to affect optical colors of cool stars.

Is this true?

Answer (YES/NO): NO